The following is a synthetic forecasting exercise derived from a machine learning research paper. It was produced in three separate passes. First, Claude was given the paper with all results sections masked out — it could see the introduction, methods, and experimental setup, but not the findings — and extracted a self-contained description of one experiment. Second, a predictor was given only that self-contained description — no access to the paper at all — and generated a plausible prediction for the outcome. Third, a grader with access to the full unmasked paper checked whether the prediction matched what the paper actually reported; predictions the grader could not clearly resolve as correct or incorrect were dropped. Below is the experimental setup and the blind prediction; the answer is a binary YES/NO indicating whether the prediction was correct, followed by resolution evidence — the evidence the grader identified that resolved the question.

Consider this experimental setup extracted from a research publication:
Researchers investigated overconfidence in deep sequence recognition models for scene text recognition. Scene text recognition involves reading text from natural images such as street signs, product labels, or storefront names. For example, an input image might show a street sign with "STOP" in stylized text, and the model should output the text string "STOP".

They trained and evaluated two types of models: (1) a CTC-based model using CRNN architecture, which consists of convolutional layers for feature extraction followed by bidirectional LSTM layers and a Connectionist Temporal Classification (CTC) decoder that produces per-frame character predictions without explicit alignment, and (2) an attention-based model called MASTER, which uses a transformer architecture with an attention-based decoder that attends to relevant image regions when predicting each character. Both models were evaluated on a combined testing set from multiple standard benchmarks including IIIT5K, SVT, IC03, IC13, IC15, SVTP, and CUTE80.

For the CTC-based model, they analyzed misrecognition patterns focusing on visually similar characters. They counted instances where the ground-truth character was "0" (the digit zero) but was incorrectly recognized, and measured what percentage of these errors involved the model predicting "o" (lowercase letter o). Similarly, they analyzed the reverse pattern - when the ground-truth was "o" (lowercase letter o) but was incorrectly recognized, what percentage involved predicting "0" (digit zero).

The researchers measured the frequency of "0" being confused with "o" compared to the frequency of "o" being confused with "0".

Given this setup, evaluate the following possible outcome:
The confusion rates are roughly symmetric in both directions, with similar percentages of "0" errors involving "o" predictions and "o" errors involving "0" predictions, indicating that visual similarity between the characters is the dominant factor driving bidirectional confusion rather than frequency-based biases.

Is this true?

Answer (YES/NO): NO